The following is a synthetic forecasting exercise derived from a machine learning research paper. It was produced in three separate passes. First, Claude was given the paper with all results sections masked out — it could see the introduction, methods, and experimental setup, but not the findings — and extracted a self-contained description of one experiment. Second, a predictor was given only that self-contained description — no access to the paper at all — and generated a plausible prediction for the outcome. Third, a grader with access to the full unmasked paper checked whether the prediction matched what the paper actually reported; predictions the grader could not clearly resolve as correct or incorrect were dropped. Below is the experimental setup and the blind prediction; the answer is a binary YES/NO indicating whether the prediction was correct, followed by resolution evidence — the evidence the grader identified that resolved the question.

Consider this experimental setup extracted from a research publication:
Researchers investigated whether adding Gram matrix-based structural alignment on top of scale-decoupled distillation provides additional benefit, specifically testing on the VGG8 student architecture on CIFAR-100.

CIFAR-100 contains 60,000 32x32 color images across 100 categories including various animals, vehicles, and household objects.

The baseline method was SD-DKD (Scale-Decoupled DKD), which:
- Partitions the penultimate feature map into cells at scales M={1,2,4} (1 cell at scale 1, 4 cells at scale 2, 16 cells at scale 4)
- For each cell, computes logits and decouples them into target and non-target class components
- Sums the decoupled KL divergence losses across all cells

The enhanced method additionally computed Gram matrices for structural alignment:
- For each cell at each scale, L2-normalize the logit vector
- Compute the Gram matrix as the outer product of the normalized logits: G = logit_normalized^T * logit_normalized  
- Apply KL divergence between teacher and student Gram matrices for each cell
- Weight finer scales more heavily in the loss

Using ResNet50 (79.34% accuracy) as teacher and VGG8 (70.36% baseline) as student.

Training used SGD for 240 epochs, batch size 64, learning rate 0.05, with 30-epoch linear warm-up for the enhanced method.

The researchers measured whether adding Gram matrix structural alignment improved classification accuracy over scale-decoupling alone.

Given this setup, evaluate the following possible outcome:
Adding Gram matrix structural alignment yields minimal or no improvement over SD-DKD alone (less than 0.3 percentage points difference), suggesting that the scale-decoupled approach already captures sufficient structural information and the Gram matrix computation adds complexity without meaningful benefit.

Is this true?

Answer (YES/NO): NO